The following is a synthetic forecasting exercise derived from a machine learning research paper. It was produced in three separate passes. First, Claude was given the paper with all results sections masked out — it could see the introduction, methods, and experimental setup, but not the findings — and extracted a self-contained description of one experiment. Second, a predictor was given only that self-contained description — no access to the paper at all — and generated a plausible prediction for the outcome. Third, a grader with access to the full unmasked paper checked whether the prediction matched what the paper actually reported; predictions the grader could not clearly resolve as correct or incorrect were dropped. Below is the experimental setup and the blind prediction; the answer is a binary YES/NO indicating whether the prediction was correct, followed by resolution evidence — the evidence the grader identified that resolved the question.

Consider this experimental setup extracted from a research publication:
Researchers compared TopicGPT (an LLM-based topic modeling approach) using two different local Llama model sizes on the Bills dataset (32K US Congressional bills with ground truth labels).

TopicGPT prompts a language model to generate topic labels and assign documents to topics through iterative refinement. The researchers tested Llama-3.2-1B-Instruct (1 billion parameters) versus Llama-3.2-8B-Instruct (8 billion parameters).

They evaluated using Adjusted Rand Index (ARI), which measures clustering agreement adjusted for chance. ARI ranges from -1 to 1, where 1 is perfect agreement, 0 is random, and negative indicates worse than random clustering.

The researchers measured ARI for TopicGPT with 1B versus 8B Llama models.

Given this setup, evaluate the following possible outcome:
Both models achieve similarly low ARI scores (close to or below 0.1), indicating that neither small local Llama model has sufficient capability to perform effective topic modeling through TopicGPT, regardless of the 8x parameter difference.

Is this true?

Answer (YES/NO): YES